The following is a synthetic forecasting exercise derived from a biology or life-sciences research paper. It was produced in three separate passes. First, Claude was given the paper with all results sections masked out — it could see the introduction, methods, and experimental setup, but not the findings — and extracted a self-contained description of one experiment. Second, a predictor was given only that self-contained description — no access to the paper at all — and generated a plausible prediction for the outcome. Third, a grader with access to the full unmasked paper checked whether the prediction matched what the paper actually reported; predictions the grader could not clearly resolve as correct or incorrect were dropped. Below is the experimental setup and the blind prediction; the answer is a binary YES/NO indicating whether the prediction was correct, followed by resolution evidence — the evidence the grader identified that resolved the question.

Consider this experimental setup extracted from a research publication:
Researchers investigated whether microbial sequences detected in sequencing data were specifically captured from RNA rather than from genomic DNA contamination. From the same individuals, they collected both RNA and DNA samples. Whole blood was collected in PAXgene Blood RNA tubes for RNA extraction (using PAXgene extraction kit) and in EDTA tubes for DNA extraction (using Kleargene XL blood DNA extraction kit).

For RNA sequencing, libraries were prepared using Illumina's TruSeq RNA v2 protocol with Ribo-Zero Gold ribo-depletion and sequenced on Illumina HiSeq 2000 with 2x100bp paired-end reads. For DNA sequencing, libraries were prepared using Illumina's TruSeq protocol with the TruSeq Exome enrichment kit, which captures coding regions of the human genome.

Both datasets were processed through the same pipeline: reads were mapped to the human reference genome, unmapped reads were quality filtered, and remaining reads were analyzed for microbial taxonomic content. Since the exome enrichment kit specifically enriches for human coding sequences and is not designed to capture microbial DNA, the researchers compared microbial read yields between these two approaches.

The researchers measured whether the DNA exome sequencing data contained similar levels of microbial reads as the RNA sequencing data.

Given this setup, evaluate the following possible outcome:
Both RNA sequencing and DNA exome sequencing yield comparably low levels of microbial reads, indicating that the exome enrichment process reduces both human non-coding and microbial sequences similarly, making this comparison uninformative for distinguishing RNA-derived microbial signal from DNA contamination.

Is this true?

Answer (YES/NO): NO